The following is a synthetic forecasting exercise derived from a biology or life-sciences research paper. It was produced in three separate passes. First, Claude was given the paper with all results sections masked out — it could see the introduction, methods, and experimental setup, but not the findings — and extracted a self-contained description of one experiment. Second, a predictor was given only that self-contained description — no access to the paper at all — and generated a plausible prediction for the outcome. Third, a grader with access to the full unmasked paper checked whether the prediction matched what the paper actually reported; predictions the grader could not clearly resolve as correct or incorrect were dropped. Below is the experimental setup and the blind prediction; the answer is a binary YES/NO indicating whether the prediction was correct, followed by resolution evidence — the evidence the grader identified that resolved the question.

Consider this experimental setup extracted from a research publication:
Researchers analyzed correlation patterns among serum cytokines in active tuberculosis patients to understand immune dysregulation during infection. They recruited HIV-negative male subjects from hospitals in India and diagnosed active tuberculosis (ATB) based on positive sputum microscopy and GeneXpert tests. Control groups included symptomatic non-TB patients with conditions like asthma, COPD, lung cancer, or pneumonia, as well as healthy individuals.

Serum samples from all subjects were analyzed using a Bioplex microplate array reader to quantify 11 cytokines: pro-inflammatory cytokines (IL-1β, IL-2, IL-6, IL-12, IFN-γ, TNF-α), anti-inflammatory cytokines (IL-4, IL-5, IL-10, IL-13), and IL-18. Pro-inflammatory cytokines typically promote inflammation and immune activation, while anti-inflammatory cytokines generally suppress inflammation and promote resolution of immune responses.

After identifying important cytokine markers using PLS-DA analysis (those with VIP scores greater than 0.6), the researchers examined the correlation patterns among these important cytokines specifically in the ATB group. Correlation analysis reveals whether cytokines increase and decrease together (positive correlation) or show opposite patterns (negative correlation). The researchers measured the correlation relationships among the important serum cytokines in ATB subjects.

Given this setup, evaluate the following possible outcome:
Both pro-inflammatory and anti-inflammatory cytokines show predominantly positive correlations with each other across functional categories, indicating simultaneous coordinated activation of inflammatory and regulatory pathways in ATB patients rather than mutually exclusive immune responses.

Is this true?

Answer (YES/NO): YES